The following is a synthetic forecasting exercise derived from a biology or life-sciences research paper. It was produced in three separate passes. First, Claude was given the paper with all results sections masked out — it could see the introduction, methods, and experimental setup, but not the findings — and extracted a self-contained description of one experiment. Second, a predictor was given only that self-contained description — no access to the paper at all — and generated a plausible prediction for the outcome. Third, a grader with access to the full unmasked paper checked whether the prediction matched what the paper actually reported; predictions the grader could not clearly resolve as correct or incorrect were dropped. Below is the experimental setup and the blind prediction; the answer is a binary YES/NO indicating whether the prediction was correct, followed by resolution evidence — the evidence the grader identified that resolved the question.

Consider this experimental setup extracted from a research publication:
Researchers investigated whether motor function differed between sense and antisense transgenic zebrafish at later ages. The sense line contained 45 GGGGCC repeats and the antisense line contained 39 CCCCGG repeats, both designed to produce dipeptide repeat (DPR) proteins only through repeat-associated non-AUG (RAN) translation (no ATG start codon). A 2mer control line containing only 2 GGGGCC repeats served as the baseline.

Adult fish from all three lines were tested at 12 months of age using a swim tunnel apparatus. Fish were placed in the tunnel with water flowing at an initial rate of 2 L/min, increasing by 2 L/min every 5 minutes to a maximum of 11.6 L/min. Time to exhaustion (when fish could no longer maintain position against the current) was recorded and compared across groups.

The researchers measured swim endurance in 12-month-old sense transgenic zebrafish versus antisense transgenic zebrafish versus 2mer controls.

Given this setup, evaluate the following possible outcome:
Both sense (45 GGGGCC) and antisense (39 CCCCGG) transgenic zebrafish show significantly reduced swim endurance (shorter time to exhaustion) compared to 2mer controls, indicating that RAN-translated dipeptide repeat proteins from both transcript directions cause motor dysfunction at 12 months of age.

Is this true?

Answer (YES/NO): YES